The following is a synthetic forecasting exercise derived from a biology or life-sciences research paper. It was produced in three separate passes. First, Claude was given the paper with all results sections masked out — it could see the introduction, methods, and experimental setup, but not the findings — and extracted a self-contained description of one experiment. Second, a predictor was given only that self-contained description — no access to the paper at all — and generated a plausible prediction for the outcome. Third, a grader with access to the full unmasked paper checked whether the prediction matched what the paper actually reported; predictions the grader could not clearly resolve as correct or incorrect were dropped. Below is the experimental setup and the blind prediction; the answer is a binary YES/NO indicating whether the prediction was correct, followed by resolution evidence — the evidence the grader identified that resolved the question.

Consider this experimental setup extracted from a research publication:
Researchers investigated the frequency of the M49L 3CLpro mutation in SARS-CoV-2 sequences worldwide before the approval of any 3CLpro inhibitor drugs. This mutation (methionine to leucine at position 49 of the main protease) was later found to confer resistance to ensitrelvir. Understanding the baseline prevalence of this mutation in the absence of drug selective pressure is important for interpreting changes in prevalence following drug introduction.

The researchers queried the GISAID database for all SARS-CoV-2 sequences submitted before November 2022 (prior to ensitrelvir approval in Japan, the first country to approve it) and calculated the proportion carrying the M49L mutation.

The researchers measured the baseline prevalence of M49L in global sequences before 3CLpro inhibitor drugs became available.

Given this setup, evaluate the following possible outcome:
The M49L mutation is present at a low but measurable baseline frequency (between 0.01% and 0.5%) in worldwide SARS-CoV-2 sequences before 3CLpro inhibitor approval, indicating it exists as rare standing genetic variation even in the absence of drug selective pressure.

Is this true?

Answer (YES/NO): NO